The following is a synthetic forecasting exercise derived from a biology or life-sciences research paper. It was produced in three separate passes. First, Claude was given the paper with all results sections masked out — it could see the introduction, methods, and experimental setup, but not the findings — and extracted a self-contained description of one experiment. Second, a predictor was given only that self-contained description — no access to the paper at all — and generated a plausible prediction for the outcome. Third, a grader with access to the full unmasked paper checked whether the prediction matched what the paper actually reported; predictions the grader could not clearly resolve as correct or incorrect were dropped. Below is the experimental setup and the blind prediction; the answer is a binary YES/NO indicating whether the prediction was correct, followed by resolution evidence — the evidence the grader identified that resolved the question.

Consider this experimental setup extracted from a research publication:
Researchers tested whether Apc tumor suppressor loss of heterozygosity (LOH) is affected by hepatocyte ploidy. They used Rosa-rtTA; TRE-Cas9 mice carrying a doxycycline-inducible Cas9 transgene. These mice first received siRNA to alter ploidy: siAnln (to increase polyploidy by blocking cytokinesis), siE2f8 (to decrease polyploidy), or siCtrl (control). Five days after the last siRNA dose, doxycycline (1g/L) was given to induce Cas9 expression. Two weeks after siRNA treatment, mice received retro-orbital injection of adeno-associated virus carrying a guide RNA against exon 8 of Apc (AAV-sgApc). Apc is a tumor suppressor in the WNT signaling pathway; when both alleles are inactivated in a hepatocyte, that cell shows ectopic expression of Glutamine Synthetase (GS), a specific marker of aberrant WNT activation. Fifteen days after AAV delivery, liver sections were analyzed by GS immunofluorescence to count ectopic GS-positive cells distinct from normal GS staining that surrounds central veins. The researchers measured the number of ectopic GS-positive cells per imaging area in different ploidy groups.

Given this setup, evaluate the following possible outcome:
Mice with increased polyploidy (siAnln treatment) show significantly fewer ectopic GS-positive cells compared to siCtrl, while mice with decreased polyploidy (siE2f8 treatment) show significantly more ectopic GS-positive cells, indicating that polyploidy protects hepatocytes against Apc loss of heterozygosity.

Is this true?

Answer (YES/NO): YES